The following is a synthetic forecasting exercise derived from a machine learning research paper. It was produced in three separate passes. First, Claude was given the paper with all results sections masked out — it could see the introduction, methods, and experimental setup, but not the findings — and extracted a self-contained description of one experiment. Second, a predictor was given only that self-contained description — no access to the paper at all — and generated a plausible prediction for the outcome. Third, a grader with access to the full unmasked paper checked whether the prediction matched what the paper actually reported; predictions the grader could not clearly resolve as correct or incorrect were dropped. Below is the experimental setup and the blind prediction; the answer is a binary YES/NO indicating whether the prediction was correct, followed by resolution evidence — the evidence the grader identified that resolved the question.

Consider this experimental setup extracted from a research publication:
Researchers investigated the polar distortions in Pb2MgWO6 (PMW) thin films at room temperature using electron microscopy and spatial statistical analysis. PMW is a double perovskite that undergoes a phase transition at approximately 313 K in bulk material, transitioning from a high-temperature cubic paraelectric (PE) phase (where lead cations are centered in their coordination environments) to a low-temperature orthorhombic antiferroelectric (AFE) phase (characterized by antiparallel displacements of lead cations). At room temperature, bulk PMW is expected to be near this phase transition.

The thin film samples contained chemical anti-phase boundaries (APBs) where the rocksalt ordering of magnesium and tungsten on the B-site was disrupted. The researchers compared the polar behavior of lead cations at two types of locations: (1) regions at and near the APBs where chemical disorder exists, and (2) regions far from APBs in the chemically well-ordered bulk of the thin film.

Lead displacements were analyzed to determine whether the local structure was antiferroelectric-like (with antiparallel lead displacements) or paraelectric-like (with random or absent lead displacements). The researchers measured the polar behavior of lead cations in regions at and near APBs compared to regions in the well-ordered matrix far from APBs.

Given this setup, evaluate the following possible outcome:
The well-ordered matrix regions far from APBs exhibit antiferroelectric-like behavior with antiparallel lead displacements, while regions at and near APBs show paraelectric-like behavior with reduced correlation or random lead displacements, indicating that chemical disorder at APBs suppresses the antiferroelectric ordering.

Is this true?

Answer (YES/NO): NO